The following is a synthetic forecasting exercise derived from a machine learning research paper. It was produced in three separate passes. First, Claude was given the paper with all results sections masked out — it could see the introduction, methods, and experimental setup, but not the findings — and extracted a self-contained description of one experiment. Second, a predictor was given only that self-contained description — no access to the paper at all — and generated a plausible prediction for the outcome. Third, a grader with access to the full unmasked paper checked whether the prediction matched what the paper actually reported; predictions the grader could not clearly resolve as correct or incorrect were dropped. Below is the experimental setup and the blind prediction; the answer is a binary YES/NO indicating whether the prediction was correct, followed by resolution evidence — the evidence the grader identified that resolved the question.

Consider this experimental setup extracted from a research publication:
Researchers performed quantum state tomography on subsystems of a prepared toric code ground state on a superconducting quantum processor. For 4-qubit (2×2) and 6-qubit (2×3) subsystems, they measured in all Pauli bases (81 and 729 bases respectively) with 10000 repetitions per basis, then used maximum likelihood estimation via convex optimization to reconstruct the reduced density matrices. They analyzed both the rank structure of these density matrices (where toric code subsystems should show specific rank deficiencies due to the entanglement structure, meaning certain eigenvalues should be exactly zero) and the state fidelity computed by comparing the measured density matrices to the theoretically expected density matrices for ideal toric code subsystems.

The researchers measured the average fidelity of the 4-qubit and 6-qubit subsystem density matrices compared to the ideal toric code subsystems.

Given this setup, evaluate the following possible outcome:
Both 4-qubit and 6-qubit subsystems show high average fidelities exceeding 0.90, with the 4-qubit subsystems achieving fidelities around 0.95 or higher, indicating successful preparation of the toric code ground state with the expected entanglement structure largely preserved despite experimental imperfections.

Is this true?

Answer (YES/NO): NO